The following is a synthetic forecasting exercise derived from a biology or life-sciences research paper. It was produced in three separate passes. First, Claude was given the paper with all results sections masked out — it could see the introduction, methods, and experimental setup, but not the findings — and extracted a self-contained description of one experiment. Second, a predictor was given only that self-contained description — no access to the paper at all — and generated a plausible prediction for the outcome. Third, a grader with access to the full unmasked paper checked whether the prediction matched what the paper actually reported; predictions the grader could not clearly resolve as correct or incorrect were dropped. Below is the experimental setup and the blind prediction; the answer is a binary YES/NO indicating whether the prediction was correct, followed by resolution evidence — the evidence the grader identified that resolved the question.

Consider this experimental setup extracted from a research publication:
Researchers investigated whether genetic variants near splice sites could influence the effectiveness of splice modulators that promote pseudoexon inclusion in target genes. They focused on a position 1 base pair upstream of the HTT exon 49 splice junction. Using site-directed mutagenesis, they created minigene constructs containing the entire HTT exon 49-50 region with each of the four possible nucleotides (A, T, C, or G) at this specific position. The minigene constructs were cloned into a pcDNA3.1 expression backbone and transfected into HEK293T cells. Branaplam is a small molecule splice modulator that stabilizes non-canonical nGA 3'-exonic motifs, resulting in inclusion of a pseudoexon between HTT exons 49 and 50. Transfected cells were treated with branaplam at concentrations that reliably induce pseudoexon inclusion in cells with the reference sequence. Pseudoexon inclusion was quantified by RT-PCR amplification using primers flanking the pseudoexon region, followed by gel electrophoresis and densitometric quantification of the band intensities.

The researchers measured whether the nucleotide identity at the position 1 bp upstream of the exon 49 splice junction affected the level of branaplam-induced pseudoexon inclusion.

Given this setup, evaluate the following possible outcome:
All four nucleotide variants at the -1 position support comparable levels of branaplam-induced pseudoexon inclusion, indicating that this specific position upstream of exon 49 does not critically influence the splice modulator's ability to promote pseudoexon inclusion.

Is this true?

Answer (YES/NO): NO